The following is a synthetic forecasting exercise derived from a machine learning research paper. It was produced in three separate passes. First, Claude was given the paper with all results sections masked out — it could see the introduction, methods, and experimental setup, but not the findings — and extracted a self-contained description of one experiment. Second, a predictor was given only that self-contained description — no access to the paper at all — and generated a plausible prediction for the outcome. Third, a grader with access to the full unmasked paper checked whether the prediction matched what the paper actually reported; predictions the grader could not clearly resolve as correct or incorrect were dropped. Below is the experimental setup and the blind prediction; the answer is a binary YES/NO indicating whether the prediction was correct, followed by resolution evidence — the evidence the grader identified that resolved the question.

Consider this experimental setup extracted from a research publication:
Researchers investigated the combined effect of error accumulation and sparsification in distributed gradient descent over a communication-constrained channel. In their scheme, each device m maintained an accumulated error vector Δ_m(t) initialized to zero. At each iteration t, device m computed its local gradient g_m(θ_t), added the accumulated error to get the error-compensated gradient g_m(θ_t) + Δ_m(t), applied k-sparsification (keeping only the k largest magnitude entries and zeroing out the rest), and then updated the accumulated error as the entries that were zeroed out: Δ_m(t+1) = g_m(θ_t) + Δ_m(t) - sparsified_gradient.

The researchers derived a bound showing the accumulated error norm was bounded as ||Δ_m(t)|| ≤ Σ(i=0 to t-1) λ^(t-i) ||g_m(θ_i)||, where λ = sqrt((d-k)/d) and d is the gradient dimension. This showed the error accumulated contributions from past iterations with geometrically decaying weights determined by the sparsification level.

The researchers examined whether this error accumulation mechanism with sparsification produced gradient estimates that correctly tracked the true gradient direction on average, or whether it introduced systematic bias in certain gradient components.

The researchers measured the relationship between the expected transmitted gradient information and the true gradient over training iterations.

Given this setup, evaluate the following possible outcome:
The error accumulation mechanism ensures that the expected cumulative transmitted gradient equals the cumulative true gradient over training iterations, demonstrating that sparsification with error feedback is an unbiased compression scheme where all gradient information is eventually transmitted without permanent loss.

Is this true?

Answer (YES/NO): NO